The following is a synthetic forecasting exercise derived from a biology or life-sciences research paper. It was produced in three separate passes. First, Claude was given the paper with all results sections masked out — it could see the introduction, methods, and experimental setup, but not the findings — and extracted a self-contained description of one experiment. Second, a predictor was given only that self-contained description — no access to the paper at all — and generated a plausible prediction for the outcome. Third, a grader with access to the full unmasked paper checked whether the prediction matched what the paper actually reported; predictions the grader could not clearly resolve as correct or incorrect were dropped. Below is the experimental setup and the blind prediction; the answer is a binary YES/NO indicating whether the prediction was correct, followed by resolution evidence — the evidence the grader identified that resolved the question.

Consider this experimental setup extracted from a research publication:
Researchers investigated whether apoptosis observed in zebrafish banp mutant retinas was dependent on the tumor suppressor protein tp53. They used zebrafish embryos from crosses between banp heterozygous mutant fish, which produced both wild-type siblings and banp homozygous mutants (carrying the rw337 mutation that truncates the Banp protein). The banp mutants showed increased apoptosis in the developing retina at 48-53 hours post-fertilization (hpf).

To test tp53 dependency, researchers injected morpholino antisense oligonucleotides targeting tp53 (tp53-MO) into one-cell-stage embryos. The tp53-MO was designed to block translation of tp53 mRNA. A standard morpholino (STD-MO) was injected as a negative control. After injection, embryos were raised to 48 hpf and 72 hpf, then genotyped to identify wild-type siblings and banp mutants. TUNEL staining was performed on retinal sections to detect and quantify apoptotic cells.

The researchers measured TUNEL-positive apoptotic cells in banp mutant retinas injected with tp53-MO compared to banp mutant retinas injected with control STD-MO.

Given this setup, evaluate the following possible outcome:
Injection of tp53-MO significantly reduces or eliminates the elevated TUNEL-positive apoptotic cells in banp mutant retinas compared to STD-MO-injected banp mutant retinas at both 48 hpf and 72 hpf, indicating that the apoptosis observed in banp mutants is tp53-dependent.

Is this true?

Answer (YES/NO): NO